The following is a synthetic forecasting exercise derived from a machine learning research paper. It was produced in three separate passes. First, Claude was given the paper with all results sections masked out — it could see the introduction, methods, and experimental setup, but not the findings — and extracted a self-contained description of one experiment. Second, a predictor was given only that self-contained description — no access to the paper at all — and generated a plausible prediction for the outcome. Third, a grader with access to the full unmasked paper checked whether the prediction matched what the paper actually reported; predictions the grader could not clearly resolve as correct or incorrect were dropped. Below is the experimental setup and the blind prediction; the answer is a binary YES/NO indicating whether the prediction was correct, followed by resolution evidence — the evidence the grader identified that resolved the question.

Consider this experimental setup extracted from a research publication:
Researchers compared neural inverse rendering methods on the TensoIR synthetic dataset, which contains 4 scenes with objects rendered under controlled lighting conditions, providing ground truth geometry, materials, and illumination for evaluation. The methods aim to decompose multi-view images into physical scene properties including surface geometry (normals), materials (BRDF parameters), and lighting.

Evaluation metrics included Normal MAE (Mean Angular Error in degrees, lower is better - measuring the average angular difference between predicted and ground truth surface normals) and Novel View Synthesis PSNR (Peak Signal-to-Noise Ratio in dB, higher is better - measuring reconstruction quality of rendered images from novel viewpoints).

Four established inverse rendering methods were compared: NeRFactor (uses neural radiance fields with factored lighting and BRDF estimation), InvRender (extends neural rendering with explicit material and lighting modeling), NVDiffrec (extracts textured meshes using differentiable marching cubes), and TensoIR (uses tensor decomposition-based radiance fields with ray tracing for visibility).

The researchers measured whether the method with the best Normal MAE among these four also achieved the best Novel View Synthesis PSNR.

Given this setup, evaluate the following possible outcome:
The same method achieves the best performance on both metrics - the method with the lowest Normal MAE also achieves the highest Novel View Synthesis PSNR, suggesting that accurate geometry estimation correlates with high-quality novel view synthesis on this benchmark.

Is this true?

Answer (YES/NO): YES